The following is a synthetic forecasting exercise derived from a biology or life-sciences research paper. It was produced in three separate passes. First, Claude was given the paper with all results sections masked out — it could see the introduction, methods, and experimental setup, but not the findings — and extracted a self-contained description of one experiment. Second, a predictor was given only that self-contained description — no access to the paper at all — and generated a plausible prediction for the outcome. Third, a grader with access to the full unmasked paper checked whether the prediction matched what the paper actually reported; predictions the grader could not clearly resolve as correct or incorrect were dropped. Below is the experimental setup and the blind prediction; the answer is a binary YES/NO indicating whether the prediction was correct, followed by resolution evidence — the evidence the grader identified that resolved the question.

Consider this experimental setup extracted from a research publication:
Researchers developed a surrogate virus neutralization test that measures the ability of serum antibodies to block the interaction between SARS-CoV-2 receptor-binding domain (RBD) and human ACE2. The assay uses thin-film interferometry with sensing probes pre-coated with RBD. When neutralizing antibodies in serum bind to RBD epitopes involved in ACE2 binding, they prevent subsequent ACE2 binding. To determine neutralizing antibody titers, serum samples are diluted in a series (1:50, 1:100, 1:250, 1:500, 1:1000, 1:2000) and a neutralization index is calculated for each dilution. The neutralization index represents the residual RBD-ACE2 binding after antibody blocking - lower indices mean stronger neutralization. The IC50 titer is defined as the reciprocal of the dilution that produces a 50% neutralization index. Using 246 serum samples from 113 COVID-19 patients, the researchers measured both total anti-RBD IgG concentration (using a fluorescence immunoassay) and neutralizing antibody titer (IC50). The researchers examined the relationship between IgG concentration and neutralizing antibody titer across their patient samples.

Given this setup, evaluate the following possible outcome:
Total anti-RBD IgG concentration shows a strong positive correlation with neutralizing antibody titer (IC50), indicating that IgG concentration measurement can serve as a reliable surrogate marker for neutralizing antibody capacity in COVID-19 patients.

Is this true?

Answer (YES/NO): NO